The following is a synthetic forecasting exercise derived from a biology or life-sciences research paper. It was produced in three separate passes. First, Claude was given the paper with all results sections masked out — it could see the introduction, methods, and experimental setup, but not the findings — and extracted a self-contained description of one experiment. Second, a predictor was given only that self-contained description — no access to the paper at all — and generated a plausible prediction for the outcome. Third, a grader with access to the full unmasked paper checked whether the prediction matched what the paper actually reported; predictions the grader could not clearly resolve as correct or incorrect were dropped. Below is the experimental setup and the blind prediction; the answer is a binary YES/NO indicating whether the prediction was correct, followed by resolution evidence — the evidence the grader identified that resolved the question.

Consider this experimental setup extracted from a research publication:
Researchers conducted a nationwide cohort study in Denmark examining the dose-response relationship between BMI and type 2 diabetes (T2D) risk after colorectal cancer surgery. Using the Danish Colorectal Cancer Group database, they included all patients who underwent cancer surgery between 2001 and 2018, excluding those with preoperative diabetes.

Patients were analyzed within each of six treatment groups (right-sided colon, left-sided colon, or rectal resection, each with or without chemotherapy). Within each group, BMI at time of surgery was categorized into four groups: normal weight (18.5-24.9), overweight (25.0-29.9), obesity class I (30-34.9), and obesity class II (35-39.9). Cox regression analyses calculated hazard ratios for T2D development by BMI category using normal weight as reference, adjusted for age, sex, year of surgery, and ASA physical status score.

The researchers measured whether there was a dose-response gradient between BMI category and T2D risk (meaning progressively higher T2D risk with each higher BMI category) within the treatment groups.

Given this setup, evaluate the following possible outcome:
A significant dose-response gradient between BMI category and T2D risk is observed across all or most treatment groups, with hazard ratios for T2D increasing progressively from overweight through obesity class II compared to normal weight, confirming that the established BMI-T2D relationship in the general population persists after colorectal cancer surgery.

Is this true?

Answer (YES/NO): YES